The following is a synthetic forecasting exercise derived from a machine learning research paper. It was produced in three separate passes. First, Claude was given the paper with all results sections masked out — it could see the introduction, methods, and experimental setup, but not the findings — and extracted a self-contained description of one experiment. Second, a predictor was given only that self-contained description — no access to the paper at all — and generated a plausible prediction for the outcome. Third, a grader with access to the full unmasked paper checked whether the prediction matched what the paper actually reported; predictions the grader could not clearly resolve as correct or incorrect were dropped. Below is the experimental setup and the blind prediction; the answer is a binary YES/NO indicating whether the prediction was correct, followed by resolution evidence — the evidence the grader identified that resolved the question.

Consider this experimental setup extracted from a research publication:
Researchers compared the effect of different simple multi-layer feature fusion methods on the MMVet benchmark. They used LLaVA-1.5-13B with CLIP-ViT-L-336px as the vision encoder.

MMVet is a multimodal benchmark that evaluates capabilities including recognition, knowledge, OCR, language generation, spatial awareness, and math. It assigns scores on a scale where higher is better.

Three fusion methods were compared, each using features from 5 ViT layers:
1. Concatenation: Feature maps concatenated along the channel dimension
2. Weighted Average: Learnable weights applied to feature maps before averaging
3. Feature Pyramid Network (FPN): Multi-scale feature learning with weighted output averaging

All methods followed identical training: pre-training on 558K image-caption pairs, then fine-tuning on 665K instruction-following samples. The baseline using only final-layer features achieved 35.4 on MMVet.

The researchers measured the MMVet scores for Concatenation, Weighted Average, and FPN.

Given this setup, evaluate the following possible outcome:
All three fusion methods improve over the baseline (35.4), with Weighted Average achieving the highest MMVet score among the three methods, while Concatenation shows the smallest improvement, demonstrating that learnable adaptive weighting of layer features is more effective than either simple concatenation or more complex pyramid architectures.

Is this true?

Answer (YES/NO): NO